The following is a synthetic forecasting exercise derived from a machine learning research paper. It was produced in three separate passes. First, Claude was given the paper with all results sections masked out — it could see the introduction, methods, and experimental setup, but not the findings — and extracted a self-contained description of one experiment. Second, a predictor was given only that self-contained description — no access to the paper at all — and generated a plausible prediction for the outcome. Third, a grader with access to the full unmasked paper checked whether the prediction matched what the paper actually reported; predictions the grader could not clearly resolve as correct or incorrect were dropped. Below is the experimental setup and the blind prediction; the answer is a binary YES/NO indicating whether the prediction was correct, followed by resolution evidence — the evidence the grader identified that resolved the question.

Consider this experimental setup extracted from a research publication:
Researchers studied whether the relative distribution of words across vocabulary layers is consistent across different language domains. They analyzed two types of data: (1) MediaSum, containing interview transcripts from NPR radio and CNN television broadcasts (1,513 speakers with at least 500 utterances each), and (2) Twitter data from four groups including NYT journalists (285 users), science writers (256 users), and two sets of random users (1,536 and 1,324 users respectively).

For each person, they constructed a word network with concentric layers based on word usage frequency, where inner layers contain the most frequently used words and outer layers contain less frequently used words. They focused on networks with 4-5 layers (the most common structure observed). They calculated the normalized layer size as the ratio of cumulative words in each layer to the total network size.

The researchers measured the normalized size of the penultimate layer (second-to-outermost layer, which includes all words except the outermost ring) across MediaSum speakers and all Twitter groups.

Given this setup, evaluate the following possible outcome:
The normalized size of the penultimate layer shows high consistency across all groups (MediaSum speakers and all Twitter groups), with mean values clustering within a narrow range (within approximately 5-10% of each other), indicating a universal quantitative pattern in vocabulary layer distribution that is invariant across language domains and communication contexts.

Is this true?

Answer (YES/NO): YES